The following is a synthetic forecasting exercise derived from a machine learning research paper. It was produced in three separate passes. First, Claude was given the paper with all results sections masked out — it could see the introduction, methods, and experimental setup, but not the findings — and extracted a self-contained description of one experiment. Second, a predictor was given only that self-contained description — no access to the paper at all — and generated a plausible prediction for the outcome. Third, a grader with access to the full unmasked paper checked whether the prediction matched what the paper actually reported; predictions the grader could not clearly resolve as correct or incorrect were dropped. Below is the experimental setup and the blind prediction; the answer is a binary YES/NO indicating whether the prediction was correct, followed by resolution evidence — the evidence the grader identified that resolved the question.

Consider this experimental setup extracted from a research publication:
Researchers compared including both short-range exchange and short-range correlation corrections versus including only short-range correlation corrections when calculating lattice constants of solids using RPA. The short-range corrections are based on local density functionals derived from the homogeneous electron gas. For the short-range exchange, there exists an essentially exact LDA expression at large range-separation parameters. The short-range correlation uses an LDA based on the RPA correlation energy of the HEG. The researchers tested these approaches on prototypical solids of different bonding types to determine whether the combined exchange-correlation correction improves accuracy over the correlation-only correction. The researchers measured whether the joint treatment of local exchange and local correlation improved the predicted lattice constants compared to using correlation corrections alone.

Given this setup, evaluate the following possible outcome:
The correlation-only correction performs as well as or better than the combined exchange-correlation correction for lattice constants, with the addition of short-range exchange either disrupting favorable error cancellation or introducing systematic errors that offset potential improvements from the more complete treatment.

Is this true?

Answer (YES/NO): NO